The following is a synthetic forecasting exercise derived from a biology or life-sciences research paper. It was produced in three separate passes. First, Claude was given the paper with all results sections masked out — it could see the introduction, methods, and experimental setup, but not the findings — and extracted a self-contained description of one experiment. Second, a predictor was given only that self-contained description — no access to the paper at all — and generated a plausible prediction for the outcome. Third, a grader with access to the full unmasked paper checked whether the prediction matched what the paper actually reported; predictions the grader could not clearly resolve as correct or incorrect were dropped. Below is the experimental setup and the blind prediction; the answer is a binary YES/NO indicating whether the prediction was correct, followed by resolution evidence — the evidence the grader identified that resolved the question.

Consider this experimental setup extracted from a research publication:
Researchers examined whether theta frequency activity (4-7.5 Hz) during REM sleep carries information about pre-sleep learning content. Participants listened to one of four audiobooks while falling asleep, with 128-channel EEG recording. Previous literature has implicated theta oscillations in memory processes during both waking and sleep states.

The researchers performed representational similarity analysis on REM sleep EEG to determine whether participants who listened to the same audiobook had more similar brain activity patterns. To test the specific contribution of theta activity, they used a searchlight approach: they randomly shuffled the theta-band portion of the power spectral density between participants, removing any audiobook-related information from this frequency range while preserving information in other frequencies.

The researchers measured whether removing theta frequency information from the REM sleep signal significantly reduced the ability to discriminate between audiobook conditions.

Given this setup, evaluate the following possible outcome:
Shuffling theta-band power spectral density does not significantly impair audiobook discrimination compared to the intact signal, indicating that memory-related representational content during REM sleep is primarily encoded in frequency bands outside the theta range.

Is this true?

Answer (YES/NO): YES